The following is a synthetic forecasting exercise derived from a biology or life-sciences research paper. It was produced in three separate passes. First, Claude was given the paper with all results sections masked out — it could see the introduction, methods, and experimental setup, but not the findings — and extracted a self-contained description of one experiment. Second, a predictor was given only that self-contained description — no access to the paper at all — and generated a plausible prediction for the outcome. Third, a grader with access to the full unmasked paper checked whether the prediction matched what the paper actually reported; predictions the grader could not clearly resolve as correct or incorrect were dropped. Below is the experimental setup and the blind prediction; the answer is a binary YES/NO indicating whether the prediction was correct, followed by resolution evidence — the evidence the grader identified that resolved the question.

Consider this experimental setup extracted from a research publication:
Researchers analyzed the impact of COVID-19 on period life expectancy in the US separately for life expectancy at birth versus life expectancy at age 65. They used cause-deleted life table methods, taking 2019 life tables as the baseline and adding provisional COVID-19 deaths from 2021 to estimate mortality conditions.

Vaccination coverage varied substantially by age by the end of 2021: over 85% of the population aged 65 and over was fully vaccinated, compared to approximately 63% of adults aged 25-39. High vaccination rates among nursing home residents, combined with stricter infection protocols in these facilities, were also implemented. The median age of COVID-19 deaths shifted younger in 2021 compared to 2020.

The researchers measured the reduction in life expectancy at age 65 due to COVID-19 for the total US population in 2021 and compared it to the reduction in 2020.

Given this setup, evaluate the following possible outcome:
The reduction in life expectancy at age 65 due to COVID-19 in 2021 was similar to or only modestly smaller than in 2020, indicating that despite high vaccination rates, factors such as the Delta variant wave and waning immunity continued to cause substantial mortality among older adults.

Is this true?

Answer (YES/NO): YES